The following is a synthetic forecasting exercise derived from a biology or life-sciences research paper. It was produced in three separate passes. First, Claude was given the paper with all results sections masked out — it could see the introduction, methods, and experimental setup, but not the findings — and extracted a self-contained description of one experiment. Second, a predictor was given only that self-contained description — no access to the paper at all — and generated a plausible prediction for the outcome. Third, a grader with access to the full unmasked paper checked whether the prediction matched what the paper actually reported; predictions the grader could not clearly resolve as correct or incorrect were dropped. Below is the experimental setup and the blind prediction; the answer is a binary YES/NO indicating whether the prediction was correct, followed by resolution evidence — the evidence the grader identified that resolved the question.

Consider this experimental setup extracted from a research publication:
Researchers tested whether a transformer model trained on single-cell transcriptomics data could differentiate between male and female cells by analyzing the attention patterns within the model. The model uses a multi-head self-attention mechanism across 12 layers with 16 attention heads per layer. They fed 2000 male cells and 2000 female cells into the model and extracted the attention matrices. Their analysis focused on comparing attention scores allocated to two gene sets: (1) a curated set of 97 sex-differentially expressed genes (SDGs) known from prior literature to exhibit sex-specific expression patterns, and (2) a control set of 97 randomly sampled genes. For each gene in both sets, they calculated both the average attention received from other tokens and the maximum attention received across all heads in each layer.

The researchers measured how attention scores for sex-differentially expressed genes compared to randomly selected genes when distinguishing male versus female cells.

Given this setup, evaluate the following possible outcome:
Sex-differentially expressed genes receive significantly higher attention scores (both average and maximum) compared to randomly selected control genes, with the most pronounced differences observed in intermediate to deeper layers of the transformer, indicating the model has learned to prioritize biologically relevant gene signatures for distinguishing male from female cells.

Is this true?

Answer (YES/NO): NO